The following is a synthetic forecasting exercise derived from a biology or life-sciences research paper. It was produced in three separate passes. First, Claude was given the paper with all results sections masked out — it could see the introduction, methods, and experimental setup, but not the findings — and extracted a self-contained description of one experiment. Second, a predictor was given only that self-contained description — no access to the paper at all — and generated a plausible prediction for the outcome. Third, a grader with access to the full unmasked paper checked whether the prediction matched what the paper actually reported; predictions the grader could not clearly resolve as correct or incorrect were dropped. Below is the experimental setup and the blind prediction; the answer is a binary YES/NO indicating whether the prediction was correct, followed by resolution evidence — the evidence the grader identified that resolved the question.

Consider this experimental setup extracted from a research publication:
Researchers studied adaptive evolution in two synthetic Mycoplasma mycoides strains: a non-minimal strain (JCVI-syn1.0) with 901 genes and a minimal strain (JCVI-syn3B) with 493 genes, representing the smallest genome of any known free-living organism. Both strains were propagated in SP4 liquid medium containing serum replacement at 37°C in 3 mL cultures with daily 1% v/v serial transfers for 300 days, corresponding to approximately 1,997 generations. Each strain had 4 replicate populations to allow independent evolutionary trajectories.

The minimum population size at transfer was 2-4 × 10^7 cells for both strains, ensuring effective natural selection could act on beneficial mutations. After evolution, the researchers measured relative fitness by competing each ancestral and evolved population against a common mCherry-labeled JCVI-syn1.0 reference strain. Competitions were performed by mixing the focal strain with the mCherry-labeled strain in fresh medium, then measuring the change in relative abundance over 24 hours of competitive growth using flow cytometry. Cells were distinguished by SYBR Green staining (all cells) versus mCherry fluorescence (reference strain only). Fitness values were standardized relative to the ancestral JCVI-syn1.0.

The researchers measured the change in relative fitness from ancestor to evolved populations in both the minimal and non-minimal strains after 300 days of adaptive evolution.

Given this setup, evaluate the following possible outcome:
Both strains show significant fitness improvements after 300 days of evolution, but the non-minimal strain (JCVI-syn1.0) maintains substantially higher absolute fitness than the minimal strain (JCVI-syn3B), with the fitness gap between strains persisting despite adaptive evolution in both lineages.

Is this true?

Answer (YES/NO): NO